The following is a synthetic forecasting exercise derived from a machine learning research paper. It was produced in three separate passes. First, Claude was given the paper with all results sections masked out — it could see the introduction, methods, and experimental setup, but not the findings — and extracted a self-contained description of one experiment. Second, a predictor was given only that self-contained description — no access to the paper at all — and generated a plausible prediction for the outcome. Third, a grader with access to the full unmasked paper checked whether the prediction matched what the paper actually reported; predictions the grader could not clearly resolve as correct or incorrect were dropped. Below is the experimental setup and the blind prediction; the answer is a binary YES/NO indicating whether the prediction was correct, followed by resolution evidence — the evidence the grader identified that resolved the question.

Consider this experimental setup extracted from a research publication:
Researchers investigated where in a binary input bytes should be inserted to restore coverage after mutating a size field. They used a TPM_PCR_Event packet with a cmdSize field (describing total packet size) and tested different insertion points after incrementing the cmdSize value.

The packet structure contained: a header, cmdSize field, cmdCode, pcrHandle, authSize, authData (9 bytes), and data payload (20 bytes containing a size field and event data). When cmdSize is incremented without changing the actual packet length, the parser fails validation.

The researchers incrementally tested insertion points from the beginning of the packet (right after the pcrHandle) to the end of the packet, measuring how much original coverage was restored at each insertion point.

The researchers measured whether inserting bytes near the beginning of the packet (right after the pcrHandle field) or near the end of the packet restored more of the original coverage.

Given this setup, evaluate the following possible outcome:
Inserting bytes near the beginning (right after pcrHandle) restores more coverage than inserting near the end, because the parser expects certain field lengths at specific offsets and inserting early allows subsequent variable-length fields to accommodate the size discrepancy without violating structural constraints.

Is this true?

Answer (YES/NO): NO